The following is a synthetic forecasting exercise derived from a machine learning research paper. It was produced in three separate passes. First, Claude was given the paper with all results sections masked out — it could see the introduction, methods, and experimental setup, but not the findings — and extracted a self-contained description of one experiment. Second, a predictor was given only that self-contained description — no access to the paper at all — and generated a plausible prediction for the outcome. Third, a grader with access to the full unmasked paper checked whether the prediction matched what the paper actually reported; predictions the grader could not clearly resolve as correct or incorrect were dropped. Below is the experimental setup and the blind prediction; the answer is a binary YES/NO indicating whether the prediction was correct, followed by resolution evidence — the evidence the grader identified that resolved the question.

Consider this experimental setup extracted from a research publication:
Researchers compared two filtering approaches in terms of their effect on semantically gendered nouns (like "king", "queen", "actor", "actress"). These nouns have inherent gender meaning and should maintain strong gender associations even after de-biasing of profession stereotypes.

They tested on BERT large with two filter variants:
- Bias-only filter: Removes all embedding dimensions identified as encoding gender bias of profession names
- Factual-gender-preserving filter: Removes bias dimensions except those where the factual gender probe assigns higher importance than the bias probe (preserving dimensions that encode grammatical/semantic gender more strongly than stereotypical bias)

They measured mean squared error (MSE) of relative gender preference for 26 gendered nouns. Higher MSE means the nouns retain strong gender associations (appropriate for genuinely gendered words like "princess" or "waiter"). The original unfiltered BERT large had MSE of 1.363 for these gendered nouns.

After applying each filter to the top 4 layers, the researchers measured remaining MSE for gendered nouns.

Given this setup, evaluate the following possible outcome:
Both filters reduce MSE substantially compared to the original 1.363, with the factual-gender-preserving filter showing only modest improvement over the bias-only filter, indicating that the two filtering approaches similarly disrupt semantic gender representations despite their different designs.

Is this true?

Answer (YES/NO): NO